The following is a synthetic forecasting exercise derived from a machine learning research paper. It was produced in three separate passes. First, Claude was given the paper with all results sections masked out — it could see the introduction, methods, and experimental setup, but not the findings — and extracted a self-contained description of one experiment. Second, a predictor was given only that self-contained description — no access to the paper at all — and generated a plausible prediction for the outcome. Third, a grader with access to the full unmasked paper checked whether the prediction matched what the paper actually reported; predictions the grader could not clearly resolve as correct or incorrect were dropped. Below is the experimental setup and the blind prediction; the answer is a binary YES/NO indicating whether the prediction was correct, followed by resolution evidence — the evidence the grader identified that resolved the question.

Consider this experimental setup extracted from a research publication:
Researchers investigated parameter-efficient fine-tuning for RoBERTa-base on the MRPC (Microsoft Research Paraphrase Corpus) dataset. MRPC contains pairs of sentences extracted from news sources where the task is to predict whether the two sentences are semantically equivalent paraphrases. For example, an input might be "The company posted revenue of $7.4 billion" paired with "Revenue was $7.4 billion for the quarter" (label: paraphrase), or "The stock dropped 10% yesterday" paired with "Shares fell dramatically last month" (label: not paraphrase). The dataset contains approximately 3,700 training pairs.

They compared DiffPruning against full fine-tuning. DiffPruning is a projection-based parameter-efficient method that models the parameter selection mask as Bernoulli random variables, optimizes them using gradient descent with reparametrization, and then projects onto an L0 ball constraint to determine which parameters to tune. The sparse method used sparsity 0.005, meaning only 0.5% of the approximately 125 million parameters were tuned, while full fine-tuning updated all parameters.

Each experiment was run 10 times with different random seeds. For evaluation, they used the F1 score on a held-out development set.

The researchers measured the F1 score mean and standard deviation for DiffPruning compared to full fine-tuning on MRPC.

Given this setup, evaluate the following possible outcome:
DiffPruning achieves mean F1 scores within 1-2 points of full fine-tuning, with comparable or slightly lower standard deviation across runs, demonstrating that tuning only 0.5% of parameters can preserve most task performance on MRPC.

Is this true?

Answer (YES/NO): NO